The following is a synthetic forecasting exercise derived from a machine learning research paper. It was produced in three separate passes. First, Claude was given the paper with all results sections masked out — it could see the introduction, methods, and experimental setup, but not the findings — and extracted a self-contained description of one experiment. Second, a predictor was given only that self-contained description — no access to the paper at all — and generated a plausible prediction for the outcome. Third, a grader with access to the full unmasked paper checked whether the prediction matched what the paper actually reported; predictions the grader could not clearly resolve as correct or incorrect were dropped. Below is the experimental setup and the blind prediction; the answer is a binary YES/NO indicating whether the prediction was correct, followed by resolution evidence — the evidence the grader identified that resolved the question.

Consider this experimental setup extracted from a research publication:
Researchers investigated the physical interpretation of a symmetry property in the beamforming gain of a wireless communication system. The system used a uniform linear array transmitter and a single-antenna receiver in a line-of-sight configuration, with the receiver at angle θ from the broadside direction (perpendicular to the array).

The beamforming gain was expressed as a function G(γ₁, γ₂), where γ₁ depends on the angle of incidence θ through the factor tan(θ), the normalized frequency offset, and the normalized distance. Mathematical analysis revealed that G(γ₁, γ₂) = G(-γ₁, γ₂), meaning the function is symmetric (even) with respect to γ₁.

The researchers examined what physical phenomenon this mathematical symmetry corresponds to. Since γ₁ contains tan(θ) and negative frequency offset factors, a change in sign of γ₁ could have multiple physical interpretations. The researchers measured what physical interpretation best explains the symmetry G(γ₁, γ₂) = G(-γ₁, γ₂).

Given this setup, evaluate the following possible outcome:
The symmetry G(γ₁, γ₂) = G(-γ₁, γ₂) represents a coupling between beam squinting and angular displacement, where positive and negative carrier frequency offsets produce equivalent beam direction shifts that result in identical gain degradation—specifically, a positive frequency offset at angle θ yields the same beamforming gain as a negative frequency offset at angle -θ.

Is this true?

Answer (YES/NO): NO